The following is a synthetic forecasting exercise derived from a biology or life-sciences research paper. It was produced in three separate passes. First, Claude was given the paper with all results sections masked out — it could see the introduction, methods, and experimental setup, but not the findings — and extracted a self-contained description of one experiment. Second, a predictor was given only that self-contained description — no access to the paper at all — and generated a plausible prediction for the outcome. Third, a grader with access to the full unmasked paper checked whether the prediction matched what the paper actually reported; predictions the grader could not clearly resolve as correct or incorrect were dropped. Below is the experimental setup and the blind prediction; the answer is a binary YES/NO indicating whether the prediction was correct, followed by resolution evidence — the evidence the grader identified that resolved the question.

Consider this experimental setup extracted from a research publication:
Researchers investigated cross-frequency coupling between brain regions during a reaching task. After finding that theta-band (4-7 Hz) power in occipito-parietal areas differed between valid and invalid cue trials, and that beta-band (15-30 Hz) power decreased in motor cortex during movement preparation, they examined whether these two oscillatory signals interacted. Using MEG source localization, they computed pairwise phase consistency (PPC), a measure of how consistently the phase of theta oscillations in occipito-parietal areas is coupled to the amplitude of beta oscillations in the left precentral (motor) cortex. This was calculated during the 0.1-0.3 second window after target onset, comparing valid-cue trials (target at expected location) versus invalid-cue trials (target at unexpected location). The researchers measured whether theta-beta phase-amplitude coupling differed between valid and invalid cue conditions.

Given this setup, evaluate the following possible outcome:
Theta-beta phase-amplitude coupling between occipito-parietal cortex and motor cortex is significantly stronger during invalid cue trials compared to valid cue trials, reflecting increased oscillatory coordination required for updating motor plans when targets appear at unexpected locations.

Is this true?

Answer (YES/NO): YES